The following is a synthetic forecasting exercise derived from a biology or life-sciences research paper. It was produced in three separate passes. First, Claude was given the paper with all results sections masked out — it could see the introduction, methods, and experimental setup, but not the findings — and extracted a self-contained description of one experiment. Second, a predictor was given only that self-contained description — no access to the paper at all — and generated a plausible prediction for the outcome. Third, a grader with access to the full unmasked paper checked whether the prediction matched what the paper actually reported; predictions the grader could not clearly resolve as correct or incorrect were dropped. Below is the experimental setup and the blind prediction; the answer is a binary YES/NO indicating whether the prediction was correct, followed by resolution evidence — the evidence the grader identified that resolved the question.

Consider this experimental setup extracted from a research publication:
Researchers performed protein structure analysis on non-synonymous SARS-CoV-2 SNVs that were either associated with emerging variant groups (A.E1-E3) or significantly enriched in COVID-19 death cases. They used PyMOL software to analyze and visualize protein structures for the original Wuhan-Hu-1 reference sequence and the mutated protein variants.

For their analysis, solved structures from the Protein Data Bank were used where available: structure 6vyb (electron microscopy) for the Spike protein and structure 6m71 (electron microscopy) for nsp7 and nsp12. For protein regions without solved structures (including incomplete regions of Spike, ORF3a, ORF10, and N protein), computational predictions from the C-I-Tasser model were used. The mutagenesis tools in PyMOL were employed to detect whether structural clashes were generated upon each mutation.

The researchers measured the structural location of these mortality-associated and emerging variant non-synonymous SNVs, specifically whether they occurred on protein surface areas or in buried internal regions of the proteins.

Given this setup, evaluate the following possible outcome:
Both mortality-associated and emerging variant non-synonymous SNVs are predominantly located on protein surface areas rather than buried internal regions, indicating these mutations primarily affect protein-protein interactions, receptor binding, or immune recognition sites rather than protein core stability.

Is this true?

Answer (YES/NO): YES